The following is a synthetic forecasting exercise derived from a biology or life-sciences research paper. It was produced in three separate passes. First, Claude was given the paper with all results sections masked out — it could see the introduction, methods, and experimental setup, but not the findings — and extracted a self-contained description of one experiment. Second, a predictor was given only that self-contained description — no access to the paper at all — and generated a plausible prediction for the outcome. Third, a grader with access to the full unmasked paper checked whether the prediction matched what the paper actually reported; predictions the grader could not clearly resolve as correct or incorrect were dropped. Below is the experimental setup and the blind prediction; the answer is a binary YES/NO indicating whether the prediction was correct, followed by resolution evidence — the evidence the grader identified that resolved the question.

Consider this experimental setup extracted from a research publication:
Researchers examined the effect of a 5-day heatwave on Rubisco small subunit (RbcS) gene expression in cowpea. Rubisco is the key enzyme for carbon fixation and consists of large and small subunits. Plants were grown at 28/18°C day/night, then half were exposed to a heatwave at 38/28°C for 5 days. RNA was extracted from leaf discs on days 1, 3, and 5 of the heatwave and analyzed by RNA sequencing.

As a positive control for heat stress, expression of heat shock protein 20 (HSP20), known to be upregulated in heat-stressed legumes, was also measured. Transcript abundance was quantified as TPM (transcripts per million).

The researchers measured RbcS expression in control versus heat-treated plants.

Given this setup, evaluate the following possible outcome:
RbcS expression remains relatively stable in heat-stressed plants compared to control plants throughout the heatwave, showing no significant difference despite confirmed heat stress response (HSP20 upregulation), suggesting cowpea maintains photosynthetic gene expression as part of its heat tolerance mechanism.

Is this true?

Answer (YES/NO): NO